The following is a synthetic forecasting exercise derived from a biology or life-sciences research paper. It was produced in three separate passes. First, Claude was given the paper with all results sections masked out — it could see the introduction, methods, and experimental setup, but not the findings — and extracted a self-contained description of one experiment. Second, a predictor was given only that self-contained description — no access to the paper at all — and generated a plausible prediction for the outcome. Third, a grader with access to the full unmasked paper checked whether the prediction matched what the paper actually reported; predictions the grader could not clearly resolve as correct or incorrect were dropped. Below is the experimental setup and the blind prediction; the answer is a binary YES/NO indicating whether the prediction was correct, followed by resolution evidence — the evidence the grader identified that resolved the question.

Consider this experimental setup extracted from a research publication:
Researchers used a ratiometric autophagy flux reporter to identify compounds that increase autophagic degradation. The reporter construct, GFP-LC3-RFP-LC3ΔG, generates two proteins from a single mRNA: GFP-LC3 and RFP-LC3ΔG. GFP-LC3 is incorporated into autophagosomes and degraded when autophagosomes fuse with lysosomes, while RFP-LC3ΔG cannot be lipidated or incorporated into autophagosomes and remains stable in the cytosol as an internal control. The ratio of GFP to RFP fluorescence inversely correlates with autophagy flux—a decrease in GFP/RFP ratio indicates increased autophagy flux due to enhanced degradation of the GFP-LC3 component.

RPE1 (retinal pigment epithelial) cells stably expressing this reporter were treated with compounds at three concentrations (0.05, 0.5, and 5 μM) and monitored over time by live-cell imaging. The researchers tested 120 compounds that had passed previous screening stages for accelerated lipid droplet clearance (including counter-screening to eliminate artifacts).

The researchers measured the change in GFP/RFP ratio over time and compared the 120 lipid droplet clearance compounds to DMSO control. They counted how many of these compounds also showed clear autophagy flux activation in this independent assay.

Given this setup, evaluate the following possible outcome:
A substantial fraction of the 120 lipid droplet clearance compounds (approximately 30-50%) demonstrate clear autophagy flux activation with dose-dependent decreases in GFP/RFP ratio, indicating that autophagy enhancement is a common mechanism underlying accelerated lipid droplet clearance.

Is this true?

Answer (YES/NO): YES